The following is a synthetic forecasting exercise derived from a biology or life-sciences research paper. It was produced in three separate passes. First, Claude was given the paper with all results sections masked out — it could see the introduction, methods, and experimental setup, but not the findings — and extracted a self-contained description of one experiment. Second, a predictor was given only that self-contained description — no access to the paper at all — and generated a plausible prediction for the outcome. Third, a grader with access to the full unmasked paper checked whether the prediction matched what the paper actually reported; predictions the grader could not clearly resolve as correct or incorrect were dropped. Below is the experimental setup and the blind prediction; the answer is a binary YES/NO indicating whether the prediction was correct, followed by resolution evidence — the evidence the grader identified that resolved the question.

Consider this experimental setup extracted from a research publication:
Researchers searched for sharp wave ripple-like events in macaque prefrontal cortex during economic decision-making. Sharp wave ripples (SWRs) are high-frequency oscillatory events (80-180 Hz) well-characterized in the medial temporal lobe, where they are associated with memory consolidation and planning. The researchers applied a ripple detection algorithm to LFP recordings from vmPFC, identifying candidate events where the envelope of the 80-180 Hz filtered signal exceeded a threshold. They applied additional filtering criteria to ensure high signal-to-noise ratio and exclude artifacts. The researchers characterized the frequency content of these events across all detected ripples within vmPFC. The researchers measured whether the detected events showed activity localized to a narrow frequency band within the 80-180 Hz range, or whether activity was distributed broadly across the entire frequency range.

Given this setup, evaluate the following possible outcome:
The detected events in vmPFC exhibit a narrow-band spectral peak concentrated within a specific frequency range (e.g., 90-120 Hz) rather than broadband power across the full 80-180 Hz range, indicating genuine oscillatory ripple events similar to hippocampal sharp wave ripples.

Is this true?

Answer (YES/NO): YES